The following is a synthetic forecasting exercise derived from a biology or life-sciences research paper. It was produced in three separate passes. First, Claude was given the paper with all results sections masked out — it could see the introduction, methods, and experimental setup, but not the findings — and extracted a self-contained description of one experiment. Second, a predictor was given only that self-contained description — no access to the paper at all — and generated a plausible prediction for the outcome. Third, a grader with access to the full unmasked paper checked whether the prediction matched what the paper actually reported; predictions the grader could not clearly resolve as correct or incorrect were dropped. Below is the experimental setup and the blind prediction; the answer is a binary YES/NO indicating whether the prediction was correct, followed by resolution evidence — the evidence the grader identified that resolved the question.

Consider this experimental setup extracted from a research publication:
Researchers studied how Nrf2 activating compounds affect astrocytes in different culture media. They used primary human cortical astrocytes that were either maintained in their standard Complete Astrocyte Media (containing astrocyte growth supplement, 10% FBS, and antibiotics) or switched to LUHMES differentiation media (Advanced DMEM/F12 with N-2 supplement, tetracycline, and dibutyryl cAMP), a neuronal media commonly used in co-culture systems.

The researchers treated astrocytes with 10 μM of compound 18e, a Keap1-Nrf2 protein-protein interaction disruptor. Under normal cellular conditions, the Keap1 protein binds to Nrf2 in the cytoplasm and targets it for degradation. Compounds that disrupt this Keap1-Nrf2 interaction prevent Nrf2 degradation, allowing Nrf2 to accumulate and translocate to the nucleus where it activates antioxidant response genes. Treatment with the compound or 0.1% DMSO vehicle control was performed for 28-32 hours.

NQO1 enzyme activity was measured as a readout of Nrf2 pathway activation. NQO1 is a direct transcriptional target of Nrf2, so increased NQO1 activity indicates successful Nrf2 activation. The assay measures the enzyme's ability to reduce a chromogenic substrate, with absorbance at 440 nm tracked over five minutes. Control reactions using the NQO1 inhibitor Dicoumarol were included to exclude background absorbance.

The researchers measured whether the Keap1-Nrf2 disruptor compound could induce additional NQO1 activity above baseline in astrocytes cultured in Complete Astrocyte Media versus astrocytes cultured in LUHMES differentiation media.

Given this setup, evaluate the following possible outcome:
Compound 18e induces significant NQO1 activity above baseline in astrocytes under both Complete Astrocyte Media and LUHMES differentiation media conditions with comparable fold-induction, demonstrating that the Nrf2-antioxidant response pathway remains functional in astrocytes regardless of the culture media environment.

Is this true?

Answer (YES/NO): NO